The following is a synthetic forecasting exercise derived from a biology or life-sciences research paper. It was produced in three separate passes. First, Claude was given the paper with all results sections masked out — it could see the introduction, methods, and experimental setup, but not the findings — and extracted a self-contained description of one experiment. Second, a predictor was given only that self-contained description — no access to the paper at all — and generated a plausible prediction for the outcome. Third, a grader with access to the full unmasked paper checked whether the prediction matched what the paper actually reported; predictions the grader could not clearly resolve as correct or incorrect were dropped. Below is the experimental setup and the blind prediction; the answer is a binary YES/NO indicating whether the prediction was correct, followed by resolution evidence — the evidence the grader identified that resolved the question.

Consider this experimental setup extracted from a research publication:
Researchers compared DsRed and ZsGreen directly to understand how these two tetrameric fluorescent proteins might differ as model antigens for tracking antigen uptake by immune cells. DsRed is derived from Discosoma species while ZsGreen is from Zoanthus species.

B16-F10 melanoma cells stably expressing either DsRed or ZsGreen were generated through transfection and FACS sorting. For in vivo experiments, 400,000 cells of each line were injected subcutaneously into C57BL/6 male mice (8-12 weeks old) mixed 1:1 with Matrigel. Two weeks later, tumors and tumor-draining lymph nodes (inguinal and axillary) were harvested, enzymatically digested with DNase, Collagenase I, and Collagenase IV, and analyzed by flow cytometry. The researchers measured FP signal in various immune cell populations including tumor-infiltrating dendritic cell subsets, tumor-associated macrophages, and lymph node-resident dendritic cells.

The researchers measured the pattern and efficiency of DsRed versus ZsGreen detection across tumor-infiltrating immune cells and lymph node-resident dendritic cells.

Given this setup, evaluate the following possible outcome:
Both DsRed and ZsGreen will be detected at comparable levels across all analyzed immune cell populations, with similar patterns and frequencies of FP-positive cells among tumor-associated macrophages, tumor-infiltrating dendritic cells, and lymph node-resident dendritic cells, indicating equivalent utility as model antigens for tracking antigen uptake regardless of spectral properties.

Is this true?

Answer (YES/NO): NO